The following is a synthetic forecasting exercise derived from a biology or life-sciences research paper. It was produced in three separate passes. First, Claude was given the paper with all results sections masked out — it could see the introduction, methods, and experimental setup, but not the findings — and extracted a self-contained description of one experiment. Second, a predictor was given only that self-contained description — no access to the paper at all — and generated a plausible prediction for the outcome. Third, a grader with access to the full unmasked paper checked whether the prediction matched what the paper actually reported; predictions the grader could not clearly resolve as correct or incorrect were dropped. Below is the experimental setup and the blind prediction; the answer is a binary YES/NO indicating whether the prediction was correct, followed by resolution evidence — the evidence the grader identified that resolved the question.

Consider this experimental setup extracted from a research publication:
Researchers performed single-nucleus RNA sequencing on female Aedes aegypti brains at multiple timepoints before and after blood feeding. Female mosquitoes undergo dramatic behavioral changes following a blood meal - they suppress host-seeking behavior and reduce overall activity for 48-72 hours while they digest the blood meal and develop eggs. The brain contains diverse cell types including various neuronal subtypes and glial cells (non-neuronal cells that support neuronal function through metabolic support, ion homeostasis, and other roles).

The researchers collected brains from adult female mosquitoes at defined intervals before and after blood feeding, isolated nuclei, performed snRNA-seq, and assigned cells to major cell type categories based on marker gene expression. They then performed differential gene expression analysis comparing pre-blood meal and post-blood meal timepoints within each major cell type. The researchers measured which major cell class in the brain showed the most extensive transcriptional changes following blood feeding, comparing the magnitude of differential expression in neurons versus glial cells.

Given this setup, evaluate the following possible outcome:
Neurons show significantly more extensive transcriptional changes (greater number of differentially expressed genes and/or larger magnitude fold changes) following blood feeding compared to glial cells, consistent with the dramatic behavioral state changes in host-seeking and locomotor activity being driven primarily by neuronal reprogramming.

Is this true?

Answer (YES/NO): NO